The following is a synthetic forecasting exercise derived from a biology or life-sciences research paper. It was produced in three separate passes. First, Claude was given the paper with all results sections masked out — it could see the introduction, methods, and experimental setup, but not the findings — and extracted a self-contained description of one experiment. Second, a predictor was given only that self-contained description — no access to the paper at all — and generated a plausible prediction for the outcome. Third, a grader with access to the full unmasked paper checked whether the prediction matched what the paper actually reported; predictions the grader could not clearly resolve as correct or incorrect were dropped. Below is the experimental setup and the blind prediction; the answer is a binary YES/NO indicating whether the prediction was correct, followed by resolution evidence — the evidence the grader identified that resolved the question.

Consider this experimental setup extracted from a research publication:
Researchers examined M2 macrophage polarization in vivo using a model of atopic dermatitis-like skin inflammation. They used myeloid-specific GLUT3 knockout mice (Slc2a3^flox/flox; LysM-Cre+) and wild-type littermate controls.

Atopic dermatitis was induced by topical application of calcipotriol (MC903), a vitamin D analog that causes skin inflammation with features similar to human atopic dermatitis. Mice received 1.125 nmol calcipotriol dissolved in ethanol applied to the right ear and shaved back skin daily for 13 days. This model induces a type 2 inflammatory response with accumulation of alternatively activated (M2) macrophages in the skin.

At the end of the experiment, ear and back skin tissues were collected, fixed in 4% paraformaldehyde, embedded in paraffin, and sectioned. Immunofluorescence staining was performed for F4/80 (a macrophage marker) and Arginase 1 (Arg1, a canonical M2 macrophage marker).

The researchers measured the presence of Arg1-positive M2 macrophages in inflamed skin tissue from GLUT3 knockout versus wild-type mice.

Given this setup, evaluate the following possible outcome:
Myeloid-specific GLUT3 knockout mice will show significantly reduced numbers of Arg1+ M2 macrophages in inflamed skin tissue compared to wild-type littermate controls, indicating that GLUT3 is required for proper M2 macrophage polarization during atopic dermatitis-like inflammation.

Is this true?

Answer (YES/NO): YES